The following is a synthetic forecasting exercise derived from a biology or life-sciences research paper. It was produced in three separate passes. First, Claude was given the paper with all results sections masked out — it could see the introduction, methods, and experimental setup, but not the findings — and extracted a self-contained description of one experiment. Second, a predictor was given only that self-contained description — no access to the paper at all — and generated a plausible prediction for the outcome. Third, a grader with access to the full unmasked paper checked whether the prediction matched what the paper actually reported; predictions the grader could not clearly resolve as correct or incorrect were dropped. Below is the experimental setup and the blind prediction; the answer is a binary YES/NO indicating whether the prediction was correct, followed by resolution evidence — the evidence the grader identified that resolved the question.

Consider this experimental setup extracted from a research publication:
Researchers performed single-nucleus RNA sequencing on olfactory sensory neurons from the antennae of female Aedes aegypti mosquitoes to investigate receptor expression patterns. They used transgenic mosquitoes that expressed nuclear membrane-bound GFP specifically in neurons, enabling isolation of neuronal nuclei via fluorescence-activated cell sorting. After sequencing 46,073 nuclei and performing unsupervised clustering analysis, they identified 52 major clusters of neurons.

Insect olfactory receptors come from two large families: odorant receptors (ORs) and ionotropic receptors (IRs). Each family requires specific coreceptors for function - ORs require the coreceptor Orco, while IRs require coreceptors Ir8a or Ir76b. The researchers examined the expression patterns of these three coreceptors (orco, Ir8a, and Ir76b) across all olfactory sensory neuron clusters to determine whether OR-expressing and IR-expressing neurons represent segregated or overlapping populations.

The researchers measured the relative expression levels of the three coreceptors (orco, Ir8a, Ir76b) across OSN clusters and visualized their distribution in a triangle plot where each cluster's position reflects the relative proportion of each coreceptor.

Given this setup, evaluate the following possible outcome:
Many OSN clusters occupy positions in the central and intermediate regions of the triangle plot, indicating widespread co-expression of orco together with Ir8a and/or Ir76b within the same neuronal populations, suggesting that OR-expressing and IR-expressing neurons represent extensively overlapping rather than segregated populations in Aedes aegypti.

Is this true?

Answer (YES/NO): NO